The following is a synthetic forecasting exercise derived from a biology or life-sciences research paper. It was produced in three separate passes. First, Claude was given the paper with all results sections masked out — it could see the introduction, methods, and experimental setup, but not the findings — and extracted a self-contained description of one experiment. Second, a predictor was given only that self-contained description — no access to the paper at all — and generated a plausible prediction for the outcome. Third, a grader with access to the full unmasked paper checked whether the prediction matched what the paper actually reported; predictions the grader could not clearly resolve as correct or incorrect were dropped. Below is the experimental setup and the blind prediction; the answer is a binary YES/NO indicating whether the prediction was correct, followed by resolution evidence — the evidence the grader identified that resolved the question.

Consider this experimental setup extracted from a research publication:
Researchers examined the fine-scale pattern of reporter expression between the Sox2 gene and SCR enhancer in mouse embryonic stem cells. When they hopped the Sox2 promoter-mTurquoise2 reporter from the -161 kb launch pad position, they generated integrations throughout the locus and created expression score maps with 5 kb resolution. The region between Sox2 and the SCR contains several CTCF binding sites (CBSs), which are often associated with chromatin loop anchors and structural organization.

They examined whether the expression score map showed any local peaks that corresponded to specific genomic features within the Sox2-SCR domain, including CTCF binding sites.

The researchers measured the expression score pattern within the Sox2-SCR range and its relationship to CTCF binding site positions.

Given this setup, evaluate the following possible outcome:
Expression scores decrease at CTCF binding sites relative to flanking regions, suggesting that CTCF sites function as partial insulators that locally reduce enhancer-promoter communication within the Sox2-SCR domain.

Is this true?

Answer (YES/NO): NO